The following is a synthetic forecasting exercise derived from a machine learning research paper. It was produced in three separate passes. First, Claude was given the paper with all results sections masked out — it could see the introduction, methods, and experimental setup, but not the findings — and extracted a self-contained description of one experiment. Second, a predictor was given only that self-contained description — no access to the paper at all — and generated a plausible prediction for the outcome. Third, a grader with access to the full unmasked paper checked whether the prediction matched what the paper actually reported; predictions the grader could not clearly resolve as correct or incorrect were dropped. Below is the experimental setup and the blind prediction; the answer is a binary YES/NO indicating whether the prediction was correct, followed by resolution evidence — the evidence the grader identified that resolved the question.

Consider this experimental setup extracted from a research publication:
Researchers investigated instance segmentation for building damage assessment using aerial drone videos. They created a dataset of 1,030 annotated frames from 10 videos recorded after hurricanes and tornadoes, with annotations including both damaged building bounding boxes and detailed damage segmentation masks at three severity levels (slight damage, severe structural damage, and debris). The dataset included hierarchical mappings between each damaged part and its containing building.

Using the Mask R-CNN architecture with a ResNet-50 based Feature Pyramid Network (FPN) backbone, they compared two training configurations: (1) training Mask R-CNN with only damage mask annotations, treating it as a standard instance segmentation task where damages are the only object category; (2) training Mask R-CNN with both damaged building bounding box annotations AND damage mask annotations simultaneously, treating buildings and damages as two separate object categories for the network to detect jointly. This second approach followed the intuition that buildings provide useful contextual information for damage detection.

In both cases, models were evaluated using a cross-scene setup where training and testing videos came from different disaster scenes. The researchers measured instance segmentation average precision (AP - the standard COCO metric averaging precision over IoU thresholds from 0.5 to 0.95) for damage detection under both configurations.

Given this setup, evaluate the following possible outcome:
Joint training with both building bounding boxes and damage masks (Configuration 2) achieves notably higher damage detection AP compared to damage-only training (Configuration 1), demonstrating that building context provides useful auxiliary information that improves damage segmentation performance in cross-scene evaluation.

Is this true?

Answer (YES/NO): NO